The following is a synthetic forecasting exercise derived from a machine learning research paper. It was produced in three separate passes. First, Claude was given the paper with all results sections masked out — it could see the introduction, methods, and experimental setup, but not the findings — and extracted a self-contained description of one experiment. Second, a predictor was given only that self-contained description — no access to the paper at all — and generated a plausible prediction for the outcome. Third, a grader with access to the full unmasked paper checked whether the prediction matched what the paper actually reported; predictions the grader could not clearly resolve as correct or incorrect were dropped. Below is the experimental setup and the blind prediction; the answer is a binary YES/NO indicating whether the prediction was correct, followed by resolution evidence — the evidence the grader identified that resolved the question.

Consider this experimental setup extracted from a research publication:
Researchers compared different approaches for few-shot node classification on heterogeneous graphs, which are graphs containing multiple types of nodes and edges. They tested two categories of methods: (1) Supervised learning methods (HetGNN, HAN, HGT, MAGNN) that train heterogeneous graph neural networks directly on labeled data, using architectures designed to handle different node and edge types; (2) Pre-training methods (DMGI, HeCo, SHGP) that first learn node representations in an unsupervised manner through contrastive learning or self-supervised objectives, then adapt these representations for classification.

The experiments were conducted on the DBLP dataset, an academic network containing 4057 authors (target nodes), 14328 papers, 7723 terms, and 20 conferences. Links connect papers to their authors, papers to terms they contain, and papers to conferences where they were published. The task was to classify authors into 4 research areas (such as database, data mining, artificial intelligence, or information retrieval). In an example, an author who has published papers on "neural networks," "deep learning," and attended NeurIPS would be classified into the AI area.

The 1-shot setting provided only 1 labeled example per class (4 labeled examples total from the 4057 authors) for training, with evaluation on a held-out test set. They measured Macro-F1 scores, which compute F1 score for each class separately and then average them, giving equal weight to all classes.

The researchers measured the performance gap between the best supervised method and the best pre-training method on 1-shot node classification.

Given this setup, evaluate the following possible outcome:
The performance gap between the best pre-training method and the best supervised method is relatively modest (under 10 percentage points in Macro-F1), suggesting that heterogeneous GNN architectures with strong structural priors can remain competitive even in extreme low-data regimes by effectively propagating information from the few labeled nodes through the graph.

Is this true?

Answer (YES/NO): NO